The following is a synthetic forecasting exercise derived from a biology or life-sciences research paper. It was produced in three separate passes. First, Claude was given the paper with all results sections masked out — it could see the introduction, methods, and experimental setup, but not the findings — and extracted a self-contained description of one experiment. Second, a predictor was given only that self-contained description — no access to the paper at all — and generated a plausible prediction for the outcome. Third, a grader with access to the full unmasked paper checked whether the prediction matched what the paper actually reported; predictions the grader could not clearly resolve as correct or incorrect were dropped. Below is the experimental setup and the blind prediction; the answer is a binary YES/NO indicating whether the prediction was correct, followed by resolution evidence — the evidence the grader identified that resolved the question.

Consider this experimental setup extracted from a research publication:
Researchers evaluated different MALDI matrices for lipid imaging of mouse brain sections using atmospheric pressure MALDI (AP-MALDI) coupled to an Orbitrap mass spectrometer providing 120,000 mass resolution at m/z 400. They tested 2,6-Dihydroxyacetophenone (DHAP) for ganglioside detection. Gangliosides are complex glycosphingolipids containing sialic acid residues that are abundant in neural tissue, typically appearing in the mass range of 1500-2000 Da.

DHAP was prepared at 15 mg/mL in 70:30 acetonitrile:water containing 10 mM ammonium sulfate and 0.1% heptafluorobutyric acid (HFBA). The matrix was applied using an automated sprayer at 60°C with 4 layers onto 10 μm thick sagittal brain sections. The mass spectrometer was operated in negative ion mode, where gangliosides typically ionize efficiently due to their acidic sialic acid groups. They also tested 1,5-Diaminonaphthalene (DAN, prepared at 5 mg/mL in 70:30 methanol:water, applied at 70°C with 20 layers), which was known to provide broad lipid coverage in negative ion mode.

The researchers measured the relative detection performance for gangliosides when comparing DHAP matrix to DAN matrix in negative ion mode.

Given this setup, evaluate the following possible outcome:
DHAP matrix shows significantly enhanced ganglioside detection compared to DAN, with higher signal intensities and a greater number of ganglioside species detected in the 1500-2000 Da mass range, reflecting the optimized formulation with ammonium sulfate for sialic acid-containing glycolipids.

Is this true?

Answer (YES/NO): NO